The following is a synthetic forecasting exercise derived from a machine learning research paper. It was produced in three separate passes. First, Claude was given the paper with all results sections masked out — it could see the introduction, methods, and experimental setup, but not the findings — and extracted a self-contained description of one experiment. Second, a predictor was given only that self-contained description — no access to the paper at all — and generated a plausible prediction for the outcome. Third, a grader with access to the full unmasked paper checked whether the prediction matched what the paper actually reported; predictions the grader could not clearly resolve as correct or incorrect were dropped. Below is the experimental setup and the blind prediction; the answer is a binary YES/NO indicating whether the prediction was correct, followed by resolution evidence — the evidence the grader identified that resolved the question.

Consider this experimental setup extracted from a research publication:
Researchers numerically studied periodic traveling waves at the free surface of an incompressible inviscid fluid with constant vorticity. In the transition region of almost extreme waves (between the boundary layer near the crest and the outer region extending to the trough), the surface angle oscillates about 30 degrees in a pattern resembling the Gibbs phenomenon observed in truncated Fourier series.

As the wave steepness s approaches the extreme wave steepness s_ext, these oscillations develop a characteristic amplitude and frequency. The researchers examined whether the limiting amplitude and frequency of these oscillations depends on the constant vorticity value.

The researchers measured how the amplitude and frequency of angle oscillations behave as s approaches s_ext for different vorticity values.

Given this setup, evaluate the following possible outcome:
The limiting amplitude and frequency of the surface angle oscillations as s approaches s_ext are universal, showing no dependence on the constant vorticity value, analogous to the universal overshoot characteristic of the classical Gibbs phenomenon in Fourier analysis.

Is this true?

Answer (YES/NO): YES